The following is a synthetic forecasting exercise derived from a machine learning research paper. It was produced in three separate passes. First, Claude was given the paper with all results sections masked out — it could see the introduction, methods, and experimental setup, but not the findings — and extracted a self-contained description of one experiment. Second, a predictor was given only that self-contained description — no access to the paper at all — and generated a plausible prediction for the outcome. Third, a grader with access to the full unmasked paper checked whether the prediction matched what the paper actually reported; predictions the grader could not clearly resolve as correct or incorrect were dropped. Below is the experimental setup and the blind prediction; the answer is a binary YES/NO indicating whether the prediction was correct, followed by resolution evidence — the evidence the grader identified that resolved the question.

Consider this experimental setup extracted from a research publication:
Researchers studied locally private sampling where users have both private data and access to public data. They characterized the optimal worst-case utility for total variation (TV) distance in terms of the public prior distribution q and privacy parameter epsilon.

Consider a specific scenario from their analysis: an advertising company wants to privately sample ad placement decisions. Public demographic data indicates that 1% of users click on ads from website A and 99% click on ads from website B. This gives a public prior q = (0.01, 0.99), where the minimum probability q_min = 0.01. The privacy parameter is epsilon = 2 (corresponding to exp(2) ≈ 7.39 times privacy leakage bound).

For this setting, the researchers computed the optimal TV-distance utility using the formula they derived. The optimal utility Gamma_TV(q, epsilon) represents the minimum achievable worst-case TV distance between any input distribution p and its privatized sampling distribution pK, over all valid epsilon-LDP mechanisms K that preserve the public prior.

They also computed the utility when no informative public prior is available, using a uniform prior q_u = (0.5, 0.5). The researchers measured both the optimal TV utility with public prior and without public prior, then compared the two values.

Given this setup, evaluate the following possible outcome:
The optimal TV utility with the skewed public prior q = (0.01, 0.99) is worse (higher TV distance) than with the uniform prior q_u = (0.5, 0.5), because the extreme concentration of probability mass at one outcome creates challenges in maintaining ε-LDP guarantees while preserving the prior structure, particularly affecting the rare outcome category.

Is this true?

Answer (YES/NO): NO